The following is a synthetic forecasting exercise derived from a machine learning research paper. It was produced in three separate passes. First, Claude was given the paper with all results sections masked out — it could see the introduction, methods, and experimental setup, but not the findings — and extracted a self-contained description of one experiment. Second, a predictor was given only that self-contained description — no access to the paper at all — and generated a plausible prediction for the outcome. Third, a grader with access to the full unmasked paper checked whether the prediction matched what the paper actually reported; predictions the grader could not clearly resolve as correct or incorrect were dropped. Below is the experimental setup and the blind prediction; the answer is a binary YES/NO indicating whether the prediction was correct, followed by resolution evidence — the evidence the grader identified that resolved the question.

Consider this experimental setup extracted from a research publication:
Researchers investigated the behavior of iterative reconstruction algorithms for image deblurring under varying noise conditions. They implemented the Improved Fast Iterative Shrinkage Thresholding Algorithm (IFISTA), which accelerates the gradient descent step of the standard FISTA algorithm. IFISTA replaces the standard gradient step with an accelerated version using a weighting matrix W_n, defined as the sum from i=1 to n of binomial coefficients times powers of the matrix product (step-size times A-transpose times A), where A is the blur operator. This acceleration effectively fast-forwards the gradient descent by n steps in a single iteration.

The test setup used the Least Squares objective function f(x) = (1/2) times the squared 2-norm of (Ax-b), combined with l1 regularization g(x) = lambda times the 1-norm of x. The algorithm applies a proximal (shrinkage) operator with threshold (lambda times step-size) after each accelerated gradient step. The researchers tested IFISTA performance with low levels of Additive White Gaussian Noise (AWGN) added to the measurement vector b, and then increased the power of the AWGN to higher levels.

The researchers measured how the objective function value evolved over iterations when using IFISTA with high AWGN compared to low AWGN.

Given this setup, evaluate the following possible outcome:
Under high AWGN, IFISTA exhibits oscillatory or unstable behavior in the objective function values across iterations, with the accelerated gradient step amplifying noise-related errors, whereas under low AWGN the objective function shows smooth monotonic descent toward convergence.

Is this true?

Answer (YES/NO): YES